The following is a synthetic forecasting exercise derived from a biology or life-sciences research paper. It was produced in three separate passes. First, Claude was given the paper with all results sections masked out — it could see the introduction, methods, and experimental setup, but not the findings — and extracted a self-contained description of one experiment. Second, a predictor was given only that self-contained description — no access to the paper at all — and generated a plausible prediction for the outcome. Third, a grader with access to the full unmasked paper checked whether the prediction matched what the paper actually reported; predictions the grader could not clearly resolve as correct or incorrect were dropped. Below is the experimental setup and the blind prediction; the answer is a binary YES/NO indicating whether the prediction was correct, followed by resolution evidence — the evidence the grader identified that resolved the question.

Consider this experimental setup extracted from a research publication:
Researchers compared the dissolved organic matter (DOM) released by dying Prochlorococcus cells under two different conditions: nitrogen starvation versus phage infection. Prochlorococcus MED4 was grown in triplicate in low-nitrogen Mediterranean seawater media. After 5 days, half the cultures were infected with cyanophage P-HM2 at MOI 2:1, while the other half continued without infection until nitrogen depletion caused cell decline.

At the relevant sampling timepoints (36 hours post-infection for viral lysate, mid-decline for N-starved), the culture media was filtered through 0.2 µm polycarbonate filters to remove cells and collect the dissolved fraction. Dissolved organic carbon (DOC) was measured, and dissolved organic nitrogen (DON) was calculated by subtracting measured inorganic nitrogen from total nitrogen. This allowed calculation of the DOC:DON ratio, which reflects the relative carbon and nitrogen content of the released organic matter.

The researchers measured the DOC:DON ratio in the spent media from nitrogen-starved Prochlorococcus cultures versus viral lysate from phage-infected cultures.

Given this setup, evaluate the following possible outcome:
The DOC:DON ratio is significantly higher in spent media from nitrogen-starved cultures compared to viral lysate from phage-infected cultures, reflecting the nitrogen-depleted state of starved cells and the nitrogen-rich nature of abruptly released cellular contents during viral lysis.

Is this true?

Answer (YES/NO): YES